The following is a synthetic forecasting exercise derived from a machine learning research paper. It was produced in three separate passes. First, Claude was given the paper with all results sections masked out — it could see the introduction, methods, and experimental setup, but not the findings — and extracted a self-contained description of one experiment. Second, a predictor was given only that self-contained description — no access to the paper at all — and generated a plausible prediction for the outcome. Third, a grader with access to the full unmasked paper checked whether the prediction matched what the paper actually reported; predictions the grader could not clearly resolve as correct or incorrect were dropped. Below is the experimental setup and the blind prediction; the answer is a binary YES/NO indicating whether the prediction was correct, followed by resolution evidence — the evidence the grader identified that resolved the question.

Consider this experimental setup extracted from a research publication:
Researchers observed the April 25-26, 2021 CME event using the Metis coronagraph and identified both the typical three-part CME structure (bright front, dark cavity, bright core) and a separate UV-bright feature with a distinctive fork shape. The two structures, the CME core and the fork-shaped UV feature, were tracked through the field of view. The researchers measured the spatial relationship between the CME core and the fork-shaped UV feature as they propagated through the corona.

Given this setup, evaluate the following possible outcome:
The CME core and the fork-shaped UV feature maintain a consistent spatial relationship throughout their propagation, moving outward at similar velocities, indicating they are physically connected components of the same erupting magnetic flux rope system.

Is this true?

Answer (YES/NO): NO